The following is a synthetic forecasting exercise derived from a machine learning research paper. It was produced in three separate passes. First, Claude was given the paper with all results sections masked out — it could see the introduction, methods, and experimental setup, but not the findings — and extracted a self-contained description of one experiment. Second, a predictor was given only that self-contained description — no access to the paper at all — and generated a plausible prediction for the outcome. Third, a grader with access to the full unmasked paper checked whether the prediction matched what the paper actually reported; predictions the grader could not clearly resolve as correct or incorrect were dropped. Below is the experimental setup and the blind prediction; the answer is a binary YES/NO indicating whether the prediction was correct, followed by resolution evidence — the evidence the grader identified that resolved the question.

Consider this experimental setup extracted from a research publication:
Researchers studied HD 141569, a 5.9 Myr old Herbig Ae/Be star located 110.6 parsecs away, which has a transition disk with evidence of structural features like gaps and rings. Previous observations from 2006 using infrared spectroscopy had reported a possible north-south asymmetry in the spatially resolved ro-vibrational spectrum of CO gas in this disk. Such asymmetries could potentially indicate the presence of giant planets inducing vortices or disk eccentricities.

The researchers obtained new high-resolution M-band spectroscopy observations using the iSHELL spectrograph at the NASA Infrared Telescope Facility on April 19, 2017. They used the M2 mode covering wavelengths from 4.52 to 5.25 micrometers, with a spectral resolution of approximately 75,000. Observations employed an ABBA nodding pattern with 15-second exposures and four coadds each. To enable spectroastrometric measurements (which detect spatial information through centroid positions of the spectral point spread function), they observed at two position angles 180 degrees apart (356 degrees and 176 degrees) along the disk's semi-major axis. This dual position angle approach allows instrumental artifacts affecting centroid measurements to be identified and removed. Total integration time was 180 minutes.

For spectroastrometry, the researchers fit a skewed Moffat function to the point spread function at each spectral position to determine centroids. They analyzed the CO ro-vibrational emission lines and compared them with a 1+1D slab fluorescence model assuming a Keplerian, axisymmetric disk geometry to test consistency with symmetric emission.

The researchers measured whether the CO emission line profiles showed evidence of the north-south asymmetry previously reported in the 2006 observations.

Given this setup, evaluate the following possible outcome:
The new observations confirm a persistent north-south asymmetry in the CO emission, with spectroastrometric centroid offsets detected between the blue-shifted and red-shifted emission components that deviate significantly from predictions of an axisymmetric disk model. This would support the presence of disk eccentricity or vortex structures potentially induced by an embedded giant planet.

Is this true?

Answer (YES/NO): NO